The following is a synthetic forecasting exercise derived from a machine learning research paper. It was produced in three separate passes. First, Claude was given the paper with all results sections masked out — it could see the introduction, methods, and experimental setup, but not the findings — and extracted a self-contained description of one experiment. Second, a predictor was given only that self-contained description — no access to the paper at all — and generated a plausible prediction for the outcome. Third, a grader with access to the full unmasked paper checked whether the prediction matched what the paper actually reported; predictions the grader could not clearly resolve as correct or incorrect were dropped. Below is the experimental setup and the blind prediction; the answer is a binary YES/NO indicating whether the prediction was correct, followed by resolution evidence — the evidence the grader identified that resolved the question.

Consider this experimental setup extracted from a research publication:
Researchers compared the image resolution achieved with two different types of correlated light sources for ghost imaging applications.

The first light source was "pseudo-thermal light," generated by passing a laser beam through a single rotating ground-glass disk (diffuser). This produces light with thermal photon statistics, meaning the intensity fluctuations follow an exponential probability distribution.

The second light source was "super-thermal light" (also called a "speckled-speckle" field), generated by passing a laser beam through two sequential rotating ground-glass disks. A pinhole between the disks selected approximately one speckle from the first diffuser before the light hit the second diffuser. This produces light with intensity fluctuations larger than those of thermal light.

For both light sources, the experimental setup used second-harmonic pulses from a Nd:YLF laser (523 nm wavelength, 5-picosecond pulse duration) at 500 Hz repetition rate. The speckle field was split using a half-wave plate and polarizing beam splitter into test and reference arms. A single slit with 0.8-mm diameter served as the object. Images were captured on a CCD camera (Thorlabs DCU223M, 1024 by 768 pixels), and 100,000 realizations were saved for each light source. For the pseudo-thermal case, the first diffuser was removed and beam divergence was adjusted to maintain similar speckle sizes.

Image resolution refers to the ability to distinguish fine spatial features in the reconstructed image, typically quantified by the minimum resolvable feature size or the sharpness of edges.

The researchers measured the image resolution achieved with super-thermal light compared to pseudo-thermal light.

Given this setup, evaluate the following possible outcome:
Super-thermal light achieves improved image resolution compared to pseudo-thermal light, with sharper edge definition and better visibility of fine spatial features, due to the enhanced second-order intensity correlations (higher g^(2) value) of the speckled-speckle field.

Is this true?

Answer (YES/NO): NO